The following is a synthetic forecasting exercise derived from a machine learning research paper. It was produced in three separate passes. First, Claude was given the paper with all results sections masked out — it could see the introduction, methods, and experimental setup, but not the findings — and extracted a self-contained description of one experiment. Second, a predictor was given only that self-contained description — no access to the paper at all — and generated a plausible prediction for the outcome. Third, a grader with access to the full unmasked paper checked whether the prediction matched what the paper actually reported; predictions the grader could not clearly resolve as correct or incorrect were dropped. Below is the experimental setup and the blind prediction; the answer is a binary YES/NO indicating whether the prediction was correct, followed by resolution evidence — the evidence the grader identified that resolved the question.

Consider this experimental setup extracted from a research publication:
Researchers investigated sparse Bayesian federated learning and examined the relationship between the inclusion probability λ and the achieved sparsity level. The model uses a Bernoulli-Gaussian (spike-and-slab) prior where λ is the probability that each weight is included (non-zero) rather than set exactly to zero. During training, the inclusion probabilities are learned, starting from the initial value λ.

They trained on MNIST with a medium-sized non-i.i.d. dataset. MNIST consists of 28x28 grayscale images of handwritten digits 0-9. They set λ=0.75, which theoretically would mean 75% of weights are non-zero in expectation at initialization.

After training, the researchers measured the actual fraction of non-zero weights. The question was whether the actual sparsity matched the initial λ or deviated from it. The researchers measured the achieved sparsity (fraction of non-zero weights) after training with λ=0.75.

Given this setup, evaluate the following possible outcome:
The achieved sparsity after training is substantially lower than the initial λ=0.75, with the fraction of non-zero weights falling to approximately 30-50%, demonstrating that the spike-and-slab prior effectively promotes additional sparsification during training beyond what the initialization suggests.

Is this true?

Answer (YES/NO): NO